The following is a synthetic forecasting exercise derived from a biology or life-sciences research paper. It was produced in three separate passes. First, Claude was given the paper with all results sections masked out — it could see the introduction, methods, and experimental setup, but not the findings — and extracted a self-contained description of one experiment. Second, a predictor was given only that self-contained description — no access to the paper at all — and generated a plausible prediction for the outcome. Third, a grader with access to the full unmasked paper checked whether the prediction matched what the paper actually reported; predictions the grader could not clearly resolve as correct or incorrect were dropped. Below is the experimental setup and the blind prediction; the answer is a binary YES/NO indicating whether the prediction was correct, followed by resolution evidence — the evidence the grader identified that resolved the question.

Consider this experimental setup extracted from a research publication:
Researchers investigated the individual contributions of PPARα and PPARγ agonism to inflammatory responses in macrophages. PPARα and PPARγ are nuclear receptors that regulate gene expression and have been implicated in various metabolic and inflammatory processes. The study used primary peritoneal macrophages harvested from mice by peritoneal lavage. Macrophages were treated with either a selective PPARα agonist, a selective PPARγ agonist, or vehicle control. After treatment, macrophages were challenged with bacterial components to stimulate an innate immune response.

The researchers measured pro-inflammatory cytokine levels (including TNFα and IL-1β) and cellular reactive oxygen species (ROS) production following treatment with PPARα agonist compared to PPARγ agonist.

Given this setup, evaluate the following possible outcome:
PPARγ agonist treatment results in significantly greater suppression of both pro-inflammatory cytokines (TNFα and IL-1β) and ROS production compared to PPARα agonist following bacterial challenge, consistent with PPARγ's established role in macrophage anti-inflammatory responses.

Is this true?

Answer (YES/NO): YES